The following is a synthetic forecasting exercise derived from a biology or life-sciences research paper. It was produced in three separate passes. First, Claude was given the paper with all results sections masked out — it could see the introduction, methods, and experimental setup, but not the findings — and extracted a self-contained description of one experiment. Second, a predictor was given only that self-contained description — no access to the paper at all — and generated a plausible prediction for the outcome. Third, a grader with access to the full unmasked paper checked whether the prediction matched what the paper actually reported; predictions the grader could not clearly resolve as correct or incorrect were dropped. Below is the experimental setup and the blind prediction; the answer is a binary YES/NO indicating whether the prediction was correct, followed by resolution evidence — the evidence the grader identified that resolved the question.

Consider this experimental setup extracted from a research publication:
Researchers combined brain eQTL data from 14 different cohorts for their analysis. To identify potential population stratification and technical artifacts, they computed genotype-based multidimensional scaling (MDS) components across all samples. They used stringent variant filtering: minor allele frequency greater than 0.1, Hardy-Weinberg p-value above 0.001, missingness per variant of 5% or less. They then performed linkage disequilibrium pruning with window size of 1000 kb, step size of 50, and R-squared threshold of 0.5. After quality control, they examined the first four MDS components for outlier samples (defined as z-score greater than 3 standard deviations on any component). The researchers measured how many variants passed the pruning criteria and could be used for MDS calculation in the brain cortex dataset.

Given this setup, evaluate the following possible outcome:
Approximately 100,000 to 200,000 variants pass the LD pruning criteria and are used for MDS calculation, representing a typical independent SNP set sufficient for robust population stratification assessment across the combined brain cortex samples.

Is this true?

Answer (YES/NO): NO